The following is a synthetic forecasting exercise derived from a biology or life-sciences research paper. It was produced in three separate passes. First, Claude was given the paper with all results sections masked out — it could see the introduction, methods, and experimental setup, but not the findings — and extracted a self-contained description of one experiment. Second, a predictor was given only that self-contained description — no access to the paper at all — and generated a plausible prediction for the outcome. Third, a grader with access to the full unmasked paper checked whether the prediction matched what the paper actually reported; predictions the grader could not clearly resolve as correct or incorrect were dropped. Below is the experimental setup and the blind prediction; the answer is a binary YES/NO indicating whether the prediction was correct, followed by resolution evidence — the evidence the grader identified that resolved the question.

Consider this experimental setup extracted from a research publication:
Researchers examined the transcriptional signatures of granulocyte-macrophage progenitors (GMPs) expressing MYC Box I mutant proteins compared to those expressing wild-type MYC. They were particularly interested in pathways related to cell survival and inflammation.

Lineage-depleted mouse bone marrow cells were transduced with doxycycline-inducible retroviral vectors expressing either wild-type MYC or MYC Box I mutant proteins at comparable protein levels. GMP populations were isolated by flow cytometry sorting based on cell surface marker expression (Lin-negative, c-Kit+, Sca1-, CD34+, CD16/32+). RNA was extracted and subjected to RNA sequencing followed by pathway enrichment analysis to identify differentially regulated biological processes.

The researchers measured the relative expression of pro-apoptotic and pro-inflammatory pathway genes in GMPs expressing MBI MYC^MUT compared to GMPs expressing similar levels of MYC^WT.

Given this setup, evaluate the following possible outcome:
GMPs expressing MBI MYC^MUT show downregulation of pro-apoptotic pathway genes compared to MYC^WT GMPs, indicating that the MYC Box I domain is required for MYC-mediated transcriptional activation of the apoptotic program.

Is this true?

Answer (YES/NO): YES